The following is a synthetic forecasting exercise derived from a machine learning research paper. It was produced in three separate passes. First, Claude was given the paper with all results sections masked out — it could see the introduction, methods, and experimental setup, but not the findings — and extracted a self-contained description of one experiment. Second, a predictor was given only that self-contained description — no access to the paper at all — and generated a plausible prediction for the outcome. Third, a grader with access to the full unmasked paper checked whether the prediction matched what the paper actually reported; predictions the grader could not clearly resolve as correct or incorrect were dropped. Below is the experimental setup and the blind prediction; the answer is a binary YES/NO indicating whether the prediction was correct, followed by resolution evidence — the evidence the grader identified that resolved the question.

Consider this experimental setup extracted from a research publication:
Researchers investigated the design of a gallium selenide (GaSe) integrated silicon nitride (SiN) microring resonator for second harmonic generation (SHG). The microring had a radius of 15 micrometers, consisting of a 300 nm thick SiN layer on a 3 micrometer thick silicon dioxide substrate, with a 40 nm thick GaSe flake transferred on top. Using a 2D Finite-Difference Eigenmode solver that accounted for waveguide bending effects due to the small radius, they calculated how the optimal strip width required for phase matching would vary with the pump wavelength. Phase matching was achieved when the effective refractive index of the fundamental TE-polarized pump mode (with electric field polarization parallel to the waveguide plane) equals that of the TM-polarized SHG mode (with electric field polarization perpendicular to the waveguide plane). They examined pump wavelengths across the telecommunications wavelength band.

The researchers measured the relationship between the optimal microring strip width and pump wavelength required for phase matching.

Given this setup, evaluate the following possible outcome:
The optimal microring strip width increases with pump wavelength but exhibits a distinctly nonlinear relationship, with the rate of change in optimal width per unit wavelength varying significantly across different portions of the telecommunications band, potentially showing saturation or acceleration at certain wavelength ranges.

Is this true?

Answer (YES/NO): NO